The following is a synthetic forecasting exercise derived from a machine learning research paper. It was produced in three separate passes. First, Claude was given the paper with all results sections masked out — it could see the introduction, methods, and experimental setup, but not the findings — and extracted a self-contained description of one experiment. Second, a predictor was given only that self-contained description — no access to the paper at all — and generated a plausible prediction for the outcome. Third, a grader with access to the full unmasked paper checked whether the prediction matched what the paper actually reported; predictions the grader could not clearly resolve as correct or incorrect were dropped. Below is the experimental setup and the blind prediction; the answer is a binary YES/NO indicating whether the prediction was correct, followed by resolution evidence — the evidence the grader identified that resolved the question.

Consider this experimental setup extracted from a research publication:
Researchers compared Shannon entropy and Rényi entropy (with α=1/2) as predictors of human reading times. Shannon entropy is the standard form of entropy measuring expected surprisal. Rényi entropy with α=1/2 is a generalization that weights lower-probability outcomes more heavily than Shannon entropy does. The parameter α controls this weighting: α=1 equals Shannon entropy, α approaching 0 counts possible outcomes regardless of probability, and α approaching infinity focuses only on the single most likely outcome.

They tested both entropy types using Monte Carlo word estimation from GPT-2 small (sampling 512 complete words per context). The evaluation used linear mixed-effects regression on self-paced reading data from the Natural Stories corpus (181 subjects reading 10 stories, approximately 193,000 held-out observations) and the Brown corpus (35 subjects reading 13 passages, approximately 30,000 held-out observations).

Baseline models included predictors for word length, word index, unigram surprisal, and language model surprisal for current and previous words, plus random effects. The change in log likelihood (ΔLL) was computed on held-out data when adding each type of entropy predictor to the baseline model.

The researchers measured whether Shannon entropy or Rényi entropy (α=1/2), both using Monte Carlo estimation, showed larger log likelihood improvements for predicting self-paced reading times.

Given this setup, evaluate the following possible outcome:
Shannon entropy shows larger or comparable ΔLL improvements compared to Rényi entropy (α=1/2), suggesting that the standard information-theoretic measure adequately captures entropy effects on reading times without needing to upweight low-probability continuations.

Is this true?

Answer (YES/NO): NO